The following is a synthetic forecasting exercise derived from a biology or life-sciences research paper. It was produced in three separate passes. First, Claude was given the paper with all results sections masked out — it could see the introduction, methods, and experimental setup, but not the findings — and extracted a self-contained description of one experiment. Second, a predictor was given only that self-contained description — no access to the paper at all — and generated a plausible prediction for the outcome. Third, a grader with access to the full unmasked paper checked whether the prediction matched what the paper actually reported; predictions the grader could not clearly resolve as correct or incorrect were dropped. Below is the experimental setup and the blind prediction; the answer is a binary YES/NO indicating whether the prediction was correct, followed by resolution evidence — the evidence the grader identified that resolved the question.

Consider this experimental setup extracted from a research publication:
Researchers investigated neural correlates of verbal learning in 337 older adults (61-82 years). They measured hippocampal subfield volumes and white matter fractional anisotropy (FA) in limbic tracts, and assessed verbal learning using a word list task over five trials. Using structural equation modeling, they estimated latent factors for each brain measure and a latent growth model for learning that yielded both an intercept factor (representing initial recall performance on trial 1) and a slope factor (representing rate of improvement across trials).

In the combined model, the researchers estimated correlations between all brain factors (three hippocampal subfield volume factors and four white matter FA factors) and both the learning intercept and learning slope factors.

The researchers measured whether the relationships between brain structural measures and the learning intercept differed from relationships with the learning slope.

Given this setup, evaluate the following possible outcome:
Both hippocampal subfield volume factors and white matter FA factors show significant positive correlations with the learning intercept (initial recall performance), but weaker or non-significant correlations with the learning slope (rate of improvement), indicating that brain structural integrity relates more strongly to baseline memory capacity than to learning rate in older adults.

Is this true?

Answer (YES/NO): NO